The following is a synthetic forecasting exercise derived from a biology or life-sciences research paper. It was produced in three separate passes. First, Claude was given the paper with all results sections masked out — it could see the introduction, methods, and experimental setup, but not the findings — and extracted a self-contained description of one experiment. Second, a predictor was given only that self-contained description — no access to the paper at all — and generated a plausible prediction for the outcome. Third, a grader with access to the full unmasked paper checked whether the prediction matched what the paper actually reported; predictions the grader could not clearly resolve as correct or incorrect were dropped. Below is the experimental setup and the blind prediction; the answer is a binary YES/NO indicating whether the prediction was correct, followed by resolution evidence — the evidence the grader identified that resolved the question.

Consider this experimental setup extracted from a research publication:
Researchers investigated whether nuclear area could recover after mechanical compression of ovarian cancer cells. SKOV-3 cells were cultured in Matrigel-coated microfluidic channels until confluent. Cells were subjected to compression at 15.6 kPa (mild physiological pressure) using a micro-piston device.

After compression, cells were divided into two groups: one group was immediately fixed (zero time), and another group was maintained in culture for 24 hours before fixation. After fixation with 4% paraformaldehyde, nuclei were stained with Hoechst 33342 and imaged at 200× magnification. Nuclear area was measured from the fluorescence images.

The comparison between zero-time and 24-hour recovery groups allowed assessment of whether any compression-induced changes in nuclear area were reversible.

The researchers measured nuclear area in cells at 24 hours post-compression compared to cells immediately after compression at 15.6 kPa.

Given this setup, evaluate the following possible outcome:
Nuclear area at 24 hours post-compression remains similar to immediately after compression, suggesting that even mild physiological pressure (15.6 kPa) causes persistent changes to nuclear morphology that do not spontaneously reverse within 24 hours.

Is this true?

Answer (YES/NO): NO